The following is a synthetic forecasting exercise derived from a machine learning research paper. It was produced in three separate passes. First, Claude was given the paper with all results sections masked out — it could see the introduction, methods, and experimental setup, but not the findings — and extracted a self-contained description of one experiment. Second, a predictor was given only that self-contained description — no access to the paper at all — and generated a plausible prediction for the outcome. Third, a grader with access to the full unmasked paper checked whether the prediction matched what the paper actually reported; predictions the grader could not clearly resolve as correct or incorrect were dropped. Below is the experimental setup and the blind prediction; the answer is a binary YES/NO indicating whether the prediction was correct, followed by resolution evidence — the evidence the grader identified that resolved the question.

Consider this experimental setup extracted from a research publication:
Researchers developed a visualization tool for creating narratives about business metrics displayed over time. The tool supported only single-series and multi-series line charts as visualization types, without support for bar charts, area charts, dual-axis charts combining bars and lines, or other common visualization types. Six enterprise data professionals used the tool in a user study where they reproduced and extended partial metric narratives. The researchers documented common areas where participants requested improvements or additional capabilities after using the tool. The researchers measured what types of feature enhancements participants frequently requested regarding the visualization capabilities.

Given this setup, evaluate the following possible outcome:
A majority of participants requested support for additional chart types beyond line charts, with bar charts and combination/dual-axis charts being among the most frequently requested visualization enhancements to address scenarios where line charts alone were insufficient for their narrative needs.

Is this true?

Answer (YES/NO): NO